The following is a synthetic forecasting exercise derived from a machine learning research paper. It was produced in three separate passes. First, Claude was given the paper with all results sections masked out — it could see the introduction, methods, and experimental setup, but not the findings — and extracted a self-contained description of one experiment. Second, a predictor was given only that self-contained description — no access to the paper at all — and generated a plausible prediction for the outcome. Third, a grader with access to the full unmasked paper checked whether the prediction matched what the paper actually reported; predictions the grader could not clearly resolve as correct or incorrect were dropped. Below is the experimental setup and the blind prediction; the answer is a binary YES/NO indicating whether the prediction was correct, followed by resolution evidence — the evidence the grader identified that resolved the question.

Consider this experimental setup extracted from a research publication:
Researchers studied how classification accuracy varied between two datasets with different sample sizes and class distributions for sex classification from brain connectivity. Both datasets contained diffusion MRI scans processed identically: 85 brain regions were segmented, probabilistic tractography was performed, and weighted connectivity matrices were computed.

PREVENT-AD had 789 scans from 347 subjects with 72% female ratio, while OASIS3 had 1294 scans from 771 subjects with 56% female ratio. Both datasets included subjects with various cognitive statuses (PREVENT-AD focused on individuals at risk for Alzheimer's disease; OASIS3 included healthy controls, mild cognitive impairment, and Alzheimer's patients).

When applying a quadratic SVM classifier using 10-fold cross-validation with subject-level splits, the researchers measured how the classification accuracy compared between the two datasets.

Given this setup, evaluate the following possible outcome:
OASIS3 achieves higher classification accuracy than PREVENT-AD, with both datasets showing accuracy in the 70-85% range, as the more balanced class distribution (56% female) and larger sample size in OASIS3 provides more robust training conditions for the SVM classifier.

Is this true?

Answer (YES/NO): NO